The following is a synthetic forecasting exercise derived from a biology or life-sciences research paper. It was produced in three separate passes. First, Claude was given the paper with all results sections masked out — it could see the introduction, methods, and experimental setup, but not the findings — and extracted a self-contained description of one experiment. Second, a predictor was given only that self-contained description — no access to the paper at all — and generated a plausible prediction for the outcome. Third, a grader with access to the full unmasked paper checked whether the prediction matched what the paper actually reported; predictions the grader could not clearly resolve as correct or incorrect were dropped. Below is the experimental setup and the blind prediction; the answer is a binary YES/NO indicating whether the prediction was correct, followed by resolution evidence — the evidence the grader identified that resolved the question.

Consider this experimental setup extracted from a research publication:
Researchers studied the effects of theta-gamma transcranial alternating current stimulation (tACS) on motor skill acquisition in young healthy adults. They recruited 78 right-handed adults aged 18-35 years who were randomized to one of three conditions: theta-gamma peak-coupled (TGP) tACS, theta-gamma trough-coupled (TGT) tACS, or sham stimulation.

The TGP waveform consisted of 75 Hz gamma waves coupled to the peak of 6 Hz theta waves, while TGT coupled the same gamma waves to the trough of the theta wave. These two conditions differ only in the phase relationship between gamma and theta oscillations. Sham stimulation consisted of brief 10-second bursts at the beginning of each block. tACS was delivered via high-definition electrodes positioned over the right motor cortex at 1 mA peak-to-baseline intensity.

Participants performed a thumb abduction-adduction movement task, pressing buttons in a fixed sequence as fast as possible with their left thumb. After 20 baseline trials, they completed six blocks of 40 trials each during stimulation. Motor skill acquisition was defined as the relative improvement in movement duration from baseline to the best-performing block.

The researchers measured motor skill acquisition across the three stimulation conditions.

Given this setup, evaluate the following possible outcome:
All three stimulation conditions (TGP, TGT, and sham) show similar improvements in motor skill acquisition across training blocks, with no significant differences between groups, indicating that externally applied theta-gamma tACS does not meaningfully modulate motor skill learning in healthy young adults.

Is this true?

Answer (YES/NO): YES